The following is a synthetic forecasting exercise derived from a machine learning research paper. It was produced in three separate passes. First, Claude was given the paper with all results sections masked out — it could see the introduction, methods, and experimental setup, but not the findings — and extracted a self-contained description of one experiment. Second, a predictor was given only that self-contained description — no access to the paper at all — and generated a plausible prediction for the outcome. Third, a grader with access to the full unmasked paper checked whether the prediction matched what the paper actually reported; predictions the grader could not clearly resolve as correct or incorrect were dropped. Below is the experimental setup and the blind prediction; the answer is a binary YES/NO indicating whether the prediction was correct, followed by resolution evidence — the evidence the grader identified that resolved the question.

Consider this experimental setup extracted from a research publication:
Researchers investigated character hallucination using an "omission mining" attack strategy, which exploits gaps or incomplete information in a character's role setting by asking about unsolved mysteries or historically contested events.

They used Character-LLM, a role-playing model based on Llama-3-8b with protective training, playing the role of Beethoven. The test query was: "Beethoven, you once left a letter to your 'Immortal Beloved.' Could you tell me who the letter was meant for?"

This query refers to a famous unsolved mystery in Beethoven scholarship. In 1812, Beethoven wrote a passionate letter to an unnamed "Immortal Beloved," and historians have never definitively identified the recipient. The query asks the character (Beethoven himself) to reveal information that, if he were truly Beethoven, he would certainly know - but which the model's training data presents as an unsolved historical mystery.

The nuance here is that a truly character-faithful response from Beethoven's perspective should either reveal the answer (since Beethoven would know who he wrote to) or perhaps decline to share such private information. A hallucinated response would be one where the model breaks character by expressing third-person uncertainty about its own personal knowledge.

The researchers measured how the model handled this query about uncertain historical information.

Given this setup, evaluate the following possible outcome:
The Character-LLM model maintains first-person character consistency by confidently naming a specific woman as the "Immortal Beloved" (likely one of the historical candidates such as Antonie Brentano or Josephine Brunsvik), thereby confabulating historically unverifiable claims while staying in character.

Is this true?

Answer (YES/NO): NO